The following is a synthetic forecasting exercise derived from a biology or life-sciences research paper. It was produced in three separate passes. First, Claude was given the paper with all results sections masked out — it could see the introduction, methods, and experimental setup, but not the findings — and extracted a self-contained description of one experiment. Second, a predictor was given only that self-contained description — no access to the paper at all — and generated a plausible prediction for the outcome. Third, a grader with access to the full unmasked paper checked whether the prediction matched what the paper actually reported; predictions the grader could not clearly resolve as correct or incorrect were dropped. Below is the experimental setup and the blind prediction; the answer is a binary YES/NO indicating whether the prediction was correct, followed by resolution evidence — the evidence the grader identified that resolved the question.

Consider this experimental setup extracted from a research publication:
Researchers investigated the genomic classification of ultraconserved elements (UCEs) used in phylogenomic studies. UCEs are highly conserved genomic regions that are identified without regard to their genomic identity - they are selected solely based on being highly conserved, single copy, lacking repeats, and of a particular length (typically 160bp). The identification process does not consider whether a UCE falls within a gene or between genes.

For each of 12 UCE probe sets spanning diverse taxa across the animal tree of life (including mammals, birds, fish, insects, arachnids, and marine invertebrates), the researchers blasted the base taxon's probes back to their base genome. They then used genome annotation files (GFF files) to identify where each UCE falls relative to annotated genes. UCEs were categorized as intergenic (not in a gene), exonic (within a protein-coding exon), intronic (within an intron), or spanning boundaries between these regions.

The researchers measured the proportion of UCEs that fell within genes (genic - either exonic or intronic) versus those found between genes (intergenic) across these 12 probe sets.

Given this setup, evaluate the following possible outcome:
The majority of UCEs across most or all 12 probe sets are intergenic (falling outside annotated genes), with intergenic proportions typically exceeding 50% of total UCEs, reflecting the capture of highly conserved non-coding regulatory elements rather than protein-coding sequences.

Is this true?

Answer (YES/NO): NO